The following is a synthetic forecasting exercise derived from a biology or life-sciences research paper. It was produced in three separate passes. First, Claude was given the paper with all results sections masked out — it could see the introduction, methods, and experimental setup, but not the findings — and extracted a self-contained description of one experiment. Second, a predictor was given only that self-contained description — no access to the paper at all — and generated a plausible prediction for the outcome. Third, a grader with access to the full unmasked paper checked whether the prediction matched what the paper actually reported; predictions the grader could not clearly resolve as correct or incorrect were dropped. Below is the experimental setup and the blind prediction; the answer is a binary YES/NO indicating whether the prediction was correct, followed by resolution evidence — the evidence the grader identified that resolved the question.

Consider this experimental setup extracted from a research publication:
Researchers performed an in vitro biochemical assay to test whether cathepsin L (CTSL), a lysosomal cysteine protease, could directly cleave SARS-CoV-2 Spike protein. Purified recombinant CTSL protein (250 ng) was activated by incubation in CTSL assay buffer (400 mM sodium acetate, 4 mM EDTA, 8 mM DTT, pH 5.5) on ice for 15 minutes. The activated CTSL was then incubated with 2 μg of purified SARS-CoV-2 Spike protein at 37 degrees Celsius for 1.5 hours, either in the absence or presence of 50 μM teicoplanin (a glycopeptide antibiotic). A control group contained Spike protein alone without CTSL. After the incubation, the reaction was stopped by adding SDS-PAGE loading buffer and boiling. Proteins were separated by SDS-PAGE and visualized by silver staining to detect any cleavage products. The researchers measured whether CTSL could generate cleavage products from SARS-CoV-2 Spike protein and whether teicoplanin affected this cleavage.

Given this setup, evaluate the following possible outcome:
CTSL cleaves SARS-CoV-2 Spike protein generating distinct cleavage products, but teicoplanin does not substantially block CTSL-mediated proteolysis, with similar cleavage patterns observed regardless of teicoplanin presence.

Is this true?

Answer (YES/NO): NO